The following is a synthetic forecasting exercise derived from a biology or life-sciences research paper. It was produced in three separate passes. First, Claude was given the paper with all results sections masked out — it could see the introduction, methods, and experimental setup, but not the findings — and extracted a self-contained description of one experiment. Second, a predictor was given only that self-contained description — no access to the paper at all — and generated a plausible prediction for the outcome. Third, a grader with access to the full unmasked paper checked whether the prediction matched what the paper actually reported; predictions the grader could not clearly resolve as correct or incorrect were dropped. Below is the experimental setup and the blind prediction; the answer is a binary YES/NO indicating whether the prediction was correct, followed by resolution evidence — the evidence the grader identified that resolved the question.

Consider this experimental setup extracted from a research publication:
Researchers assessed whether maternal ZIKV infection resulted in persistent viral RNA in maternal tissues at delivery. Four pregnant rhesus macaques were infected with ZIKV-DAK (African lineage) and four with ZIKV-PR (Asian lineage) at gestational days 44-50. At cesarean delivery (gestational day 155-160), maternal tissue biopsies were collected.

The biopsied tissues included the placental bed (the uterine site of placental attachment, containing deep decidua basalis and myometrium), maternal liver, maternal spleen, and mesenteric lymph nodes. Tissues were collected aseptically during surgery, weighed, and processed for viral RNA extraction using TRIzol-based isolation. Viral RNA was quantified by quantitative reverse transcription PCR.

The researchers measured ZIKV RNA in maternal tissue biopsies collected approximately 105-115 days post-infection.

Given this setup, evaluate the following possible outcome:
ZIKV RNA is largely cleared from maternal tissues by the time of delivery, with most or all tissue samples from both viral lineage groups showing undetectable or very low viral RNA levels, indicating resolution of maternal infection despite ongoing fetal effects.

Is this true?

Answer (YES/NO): NO